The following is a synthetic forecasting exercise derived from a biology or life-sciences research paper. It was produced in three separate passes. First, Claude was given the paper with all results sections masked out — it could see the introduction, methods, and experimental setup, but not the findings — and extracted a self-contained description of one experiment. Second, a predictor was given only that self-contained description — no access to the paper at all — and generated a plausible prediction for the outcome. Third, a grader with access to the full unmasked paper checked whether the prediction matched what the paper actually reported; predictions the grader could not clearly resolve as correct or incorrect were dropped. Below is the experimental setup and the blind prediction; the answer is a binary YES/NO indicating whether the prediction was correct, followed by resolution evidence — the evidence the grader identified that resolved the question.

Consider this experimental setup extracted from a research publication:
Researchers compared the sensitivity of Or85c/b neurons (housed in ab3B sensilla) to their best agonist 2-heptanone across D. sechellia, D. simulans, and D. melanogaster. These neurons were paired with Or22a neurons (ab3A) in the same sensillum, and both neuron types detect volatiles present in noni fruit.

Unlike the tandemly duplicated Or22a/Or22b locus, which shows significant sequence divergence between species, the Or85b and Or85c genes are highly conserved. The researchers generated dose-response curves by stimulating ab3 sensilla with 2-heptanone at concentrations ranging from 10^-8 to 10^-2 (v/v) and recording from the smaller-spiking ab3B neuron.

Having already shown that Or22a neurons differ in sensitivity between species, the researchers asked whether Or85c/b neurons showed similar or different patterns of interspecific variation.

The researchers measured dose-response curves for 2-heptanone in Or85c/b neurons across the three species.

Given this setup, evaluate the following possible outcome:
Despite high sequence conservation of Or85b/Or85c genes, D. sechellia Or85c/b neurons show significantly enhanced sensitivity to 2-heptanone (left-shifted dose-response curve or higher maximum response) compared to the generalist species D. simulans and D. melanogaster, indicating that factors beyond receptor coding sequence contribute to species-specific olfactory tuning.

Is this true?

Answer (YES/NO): NO